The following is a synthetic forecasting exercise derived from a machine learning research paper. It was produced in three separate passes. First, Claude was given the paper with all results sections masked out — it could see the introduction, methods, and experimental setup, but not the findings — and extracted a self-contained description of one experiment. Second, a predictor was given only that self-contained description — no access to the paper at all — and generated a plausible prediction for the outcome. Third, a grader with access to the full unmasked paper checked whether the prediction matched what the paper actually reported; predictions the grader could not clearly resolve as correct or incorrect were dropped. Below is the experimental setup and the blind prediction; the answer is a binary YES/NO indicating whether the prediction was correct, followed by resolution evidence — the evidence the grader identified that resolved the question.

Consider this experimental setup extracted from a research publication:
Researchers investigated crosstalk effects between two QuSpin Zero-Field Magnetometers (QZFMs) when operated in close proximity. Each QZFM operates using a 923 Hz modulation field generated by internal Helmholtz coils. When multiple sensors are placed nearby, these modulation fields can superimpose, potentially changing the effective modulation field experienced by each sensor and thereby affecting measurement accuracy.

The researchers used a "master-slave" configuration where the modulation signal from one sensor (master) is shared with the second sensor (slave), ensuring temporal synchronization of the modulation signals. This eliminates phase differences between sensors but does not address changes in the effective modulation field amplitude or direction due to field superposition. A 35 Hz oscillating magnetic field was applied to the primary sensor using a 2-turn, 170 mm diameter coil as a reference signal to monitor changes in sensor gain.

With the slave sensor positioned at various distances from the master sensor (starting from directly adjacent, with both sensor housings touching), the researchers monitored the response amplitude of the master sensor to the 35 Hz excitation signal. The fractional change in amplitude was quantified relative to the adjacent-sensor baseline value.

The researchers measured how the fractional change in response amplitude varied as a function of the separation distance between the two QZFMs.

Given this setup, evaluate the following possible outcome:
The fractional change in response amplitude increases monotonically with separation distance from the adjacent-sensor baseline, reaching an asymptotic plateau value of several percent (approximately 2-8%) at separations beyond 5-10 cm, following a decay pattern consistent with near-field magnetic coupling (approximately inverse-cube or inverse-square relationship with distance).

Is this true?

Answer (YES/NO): NO